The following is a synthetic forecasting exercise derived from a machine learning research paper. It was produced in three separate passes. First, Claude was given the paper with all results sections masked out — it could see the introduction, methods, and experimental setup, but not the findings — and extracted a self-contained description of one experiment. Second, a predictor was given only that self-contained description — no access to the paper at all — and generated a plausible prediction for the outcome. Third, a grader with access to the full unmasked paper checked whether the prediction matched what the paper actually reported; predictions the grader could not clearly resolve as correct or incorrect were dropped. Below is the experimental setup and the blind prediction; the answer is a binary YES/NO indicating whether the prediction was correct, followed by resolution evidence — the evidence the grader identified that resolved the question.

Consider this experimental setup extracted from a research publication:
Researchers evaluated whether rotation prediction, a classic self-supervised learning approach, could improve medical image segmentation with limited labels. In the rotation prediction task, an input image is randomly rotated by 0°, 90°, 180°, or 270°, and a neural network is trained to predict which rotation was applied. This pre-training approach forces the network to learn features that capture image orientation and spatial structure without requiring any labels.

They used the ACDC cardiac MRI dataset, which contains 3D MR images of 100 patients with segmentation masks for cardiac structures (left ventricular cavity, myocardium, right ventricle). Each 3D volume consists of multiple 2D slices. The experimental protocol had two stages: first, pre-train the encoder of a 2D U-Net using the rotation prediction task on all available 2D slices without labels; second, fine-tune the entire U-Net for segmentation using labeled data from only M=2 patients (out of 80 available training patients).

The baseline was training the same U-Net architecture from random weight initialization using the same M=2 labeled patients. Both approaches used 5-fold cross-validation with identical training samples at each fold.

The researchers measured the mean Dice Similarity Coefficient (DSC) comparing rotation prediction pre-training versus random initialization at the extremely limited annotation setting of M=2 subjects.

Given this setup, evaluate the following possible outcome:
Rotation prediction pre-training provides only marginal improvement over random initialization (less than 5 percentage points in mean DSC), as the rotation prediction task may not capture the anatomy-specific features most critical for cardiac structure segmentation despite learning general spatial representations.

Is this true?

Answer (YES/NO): NO